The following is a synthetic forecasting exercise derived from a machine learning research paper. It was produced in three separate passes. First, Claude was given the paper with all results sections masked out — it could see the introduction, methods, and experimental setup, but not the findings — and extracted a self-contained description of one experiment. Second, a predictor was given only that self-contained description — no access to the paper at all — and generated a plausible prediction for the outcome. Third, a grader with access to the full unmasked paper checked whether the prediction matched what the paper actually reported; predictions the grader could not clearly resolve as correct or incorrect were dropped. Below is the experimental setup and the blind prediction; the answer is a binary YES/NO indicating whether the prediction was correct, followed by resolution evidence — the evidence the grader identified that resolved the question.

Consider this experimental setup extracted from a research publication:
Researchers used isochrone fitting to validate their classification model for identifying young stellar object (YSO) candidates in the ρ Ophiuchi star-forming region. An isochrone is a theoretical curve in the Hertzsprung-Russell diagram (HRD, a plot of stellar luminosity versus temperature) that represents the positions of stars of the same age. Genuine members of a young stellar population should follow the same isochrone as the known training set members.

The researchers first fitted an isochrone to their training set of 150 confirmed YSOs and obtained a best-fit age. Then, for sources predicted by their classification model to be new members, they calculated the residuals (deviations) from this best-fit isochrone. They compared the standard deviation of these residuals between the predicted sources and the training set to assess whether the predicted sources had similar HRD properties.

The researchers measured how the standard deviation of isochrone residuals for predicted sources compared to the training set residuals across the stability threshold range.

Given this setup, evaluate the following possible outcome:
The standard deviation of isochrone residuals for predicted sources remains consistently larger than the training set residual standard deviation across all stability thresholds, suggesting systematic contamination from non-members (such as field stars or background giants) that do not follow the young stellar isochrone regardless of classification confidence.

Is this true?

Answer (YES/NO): NO